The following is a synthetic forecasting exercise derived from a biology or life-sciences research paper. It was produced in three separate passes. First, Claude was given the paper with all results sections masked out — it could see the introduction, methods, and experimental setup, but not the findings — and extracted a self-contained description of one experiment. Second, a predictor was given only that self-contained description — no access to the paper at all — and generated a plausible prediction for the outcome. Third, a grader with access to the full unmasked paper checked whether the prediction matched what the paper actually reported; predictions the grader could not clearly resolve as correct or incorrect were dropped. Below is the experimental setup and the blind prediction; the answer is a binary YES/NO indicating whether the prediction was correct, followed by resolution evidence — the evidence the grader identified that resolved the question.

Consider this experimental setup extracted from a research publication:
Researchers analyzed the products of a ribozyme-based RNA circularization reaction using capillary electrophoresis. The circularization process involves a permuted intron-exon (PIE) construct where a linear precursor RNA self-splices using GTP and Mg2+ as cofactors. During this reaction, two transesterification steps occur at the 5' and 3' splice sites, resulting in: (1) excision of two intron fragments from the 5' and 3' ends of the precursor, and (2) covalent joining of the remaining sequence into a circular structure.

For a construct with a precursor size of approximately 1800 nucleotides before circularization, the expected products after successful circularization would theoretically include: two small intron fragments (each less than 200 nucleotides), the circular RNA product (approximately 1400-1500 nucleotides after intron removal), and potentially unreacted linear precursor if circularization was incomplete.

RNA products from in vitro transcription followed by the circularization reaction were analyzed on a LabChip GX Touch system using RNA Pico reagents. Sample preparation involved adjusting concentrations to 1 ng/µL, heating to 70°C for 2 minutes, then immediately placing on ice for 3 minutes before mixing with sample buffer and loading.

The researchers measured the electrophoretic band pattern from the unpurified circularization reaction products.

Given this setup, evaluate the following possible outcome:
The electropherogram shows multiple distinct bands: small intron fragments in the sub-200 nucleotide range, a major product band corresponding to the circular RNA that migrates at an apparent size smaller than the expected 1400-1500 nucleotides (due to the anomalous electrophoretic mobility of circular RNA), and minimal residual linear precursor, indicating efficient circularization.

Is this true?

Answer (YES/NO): NO